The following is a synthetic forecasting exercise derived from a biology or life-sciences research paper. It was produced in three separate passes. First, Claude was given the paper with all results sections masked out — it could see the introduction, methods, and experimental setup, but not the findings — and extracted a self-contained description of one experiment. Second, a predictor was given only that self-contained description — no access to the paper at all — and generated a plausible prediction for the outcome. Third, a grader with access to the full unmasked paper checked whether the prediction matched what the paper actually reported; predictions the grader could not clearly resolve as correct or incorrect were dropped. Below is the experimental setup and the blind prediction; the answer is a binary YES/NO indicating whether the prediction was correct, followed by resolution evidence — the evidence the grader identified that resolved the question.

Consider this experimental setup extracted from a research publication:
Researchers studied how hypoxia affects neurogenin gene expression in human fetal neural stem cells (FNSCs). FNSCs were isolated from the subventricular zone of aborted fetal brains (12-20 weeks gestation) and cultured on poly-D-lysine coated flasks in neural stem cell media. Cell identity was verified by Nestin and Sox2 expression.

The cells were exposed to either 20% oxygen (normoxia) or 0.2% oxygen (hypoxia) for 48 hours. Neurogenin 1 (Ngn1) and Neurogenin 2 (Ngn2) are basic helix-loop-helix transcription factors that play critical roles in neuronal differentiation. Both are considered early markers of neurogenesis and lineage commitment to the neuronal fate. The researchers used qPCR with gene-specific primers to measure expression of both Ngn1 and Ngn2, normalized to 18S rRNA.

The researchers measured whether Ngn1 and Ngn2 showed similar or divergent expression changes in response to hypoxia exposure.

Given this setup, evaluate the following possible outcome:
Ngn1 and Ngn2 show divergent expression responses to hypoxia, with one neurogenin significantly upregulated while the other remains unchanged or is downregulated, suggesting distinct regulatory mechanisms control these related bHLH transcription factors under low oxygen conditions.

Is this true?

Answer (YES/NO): YES